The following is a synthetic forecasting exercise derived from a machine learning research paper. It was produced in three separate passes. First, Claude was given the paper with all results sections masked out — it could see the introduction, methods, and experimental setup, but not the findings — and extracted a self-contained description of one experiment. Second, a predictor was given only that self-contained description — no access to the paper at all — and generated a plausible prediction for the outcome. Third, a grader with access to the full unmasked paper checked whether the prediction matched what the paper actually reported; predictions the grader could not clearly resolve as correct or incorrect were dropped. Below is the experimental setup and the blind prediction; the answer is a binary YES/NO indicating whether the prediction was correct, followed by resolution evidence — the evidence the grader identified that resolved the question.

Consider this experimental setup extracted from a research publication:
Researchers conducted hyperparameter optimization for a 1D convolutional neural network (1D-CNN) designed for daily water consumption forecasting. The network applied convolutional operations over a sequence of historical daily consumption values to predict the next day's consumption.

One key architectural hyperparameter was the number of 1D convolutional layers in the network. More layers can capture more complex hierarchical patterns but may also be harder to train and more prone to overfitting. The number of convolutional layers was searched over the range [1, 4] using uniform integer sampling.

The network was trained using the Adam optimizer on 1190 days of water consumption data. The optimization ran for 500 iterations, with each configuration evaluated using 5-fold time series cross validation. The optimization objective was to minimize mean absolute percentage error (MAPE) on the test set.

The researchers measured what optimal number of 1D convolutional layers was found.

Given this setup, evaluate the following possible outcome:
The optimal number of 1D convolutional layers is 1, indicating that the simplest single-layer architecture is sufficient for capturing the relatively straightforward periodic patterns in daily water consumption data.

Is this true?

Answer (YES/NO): NO